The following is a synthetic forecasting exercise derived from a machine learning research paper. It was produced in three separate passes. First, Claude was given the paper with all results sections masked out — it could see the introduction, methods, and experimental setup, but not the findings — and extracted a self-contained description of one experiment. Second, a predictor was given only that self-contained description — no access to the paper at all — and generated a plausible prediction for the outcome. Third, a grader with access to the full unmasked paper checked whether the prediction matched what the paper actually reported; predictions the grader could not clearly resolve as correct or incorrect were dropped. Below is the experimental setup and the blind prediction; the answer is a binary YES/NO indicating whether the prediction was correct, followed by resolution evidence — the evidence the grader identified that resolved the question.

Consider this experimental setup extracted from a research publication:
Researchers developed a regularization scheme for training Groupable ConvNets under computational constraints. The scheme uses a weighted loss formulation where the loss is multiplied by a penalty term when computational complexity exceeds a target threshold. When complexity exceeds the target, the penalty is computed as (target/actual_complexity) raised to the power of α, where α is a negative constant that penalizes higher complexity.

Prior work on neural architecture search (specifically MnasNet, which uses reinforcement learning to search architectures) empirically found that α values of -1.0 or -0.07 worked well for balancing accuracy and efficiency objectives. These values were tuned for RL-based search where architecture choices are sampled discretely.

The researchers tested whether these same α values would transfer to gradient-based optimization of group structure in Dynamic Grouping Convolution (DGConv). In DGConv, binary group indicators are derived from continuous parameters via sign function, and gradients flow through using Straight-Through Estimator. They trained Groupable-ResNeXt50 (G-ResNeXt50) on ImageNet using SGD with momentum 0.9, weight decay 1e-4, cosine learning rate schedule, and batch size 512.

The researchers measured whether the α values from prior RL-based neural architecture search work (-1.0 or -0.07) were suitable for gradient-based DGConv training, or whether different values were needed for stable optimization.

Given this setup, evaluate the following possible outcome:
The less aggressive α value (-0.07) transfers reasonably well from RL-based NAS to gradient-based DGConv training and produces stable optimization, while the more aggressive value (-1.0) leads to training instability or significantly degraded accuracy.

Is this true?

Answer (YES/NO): NO